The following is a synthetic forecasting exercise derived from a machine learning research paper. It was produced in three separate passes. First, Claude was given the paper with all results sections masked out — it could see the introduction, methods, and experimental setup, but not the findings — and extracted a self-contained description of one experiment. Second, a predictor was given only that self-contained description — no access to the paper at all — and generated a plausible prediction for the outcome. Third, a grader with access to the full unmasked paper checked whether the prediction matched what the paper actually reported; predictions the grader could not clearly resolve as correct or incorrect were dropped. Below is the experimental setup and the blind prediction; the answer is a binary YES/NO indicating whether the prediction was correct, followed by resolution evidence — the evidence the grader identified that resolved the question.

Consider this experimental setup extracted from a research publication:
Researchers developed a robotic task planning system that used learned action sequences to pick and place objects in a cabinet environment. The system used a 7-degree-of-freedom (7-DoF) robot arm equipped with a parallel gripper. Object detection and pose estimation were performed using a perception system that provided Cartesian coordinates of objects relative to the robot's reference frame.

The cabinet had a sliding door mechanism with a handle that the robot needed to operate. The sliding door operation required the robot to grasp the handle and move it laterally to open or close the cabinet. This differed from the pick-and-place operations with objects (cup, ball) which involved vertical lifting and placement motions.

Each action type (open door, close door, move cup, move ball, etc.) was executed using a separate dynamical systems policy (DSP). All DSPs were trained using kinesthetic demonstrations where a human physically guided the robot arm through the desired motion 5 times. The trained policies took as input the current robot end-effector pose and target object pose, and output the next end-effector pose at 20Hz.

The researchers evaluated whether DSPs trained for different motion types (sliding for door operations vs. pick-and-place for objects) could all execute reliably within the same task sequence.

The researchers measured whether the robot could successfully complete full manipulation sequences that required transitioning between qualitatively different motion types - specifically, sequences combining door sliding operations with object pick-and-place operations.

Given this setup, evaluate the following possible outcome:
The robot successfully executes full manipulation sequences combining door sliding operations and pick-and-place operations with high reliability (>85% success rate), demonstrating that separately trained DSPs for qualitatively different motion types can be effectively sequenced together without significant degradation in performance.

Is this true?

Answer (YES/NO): NO